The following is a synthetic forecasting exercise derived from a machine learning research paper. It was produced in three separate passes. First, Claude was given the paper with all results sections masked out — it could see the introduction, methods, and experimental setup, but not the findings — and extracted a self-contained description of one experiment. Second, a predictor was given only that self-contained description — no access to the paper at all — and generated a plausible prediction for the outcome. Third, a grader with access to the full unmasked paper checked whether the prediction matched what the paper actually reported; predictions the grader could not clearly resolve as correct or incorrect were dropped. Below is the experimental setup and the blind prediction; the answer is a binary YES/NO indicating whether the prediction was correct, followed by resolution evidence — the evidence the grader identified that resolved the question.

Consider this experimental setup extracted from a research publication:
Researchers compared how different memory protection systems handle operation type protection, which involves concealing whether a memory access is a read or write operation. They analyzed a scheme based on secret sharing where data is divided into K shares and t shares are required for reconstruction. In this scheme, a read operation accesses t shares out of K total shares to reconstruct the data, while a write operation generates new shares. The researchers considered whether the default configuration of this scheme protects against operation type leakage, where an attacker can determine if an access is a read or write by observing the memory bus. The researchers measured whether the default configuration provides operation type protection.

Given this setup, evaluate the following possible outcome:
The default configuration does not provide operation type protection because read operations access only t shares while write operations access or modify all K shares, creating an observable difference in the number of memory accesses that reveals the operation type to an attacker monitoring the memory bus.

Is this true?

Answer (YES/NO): NO